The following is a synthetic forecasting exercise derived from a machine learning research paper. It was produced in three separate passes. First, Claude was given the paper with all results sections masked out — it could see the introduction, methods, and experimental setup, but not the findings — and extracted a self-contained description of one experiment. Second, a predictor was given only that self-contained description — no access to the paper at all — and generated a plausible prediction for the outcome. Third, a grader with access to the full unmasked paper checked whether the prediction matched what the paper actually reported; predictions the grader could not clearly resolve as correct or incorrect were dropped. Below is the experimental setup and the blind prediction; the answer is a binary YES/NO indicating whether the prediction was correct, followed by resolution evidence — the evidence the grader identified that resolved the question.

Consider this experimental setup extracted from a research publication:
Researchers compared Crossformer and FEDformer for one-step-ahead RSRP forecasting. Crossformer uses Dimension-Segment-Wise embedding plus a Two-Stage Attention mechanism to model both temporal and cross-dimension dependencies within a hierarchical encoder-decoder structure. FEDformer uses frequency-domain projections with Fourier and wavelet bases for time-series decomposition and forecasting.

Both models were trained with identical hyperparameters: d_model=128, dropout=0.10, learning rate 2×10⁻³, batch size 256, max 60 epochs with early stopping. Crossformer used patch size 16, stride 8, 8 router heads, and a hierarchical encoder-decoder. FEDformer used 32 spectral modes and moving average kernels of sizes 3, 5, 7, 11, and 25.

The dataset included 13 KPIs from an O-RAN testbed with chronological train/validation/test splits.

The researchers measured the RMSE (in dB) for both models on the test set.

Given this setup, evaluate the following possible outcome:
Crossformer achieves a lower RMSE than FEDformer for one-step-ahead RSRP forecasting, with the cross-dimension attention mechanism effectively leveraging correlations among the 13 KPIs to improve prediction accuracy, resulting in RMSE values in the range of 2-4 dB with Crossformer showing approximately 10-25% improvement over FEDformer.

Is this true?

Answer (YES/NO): NO